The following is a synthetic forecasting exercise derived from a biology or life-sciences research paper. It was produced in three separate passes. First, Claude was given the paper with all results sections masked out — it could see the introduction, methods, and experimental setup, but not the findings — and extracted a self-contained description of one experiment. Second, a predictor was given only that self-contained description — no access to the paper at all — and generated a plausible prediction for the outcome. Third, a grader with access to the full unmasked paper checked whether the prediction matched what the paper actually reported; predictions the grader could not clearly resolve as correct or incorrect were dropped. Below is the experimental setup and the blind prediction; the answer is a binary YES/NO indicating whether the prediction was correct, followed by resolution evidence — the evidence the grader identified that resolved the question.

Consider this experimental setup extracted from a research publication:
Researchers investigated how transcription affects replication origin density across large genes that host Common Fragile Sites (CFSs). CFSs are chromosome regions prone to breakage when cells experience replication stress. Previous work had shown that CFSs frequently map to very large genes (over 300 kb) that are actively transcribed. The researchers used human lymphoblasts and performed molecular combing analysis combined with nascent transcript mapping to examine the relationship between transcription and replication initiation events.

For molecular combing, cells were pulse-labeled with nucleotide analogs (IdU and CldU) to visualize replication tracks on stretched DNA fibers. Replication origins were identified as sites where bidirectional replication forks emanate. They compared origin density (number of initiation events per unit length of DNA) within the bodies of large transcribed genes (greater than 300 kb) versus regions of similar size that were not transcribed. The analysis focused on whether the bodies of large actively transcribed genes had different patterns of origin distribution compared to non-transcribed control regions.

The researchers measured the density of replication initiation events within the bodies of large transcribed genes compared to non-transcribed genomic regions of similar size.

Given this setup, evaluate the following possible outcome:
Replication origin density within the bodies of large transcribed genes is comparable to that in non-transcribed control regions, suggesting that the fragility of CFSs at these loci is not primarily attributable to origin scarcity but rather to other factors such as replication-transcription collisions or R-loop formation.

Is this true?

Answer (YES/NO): NO